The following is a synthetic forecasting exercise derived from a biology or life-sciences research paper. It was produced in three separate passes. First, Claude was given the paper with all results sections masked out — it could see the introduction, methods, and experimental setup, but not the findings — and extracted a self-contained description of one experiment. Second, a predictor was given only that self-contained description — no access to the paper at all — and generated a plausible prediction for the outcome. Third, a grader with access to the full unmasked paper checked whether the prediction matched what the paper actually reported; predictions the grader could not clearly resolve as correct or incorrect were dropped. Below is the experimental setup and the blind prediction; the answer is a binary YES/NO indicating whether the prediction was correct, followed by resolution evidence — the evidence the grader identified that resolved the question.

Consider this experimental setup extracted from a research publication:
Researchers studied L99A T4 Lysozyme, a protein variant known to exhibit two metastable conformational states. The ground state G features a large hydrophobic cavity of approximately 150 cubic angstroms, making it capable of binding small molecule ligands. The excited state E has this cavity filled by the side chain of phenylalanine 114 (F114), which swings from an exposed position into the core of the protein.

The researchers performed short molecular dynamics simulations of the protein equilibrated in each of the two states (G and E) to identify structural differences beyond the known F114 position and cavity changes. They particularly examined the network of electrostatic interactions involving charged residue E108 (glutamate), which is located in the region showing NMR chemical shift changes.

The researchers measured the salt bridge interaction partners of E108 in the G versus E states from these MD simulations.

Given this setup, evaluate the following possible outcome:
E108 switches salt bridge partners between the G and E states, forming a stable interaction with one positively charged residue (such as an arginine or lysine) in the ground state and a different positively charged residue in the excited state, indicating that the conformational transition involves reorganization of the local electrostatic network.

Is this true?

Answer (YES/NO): YES